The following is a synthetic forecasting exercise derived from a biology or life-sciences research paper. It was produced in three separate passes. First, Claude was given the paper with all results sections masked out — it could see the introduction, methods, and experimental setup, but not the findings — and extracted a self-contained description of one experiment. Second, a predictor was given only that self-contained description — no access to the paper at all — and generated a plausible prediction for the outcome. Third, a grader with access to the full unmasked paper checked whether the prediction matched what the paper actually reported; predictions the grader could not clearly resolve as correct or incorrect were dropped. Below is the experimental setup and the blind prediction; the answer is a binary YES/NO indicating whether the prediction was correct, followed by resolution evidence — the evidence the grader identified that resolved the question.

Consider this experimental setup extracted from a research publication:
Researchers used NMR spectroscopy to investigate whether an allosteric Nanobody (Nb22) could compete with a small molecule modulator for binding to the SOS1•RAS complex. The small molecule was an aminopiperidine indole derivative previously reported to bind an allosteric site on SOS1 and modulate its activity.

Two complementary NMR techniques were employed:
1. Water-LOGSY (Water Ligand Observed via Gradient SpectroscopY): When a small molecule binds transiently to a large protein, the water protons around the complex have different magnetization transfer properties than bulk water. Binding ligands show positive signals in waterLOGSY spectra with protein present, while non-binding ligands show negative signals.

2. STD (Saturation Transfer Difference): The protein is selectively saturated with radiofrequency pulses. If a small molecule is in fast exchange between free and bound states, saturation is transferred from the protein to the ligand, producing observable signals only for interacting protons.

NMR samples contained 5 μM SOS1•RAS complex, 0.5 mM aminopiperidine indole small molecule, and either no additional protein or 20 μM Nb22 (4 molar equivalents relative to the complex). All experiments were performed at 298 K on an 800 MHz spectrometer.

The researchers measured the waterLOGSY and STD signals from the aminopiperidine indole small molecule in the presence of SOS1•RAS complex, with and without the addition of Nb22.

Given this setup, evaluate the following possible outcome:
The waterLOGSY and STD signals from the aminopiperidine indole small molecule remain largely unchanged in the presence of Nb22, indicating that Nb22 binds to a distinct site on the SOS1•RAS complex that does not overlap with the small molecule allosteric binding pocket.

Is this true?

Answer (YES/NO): NO